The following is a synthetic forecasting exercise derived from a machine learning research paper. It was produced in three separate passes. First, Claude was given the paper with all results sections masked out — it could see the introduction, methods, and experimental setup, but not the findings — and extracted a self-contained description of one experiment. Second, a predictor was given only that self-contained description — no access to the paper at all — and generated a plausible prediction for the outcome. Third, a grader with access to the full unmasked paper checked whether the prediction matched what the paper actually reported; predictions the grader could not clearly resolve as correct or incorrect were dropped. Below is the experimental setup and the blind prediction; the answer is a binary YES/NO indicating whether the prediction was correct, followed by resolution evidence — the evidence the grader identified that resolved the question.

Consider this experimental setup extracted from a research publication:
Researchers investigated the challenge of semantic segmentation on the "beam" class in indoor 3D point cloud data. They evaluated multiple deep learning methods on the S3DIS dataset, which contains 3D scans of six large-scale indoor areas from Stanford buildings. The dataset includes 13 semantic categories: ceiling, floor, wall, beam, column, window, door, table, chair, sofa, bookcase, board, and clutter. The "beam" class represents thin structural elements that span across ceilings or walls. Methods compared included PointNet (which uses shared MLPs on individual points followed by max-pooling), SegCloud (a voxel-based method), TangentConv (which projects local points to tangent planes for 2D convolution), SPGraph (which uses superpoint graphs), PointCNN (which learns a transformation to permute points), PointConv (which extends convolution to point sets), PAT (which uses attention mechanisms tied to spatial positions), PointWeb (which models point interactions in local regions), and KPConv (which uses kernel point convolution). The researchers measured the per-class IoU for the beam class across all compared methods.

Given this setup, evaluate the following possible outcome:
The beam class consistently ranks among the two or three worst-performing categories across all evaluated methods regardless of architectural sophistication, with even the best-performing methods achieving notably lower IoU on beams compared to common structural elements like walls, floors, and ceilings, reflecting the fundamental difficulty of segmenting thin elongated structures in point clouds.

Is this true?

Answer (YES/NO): YES